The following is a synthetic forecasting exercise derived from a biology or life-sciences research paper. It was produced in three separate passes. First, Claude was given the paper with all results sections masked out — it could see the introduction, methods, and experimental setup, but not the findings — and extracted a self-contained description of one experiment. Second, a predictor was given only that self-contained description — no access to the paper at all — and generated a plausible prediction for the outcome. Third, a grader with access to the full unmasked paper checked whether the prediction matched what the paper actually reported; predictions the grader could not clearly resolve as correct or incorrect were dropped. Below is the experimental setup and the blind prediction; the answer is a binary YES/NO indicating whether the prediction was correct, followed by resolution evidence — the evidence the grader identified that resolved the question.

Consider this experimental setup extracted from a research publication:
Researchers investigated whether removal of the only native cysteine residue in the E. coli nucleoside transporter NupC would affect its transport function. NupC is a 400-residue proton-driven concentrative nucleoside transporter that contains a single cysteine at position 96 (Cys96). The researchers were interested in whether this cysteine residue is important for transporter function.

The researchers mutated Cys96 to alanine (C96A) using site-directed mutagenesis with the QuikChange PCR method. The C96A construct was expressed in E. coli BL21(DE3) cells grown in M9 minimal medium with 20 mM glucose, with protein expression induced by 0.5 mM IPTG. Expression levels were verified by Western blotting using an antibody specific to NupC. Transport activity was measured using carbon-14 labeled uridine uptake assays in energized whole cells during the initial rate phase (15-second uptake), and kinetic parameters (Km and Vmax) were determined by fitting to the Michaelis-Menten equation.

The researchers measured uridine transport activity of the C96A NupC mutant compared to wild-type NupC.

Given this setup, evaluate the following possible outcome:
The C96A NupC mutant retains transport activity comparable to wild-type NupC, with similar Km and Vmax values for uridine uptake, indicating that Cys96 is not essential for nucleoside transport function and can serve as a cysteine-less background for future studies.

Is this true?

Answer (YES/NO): YES